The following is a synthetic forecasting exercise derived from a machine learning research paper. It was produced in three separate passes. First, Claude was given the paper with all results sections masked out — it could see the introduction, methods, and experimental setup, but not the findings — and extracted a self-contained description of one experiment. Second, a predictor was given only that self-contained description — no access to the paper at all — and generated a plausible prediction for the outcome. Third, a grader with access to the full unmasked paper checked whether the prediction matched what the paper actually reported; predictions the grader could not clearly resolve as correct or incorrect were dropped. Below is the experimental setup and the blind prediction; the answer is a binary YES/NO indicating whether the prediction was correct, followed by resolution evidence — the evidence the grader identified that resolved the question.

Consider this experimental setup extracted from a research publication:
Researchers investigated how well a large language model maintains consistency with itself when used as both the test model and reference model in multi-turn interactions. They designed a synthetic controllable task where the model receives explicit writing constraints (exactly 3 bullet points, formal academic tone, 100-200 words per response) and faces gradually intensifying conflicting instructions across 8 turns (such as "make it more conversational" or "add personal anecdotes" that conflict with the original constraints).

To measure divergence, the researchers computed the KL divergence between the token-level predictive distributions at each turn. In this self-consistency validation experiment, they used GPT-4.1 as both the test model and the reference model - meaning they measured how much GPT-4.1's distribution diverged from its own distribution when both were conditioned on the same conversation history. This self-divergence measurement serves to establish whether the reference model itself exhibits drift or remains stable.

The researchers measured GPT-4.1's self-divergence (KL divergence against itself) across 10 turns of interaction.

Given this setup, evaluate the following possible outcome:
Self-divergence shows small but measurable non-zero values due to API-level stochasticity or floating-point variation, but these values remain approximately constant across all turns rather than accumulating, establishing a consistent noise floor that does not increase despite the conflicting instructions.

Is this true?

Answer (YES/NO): YES